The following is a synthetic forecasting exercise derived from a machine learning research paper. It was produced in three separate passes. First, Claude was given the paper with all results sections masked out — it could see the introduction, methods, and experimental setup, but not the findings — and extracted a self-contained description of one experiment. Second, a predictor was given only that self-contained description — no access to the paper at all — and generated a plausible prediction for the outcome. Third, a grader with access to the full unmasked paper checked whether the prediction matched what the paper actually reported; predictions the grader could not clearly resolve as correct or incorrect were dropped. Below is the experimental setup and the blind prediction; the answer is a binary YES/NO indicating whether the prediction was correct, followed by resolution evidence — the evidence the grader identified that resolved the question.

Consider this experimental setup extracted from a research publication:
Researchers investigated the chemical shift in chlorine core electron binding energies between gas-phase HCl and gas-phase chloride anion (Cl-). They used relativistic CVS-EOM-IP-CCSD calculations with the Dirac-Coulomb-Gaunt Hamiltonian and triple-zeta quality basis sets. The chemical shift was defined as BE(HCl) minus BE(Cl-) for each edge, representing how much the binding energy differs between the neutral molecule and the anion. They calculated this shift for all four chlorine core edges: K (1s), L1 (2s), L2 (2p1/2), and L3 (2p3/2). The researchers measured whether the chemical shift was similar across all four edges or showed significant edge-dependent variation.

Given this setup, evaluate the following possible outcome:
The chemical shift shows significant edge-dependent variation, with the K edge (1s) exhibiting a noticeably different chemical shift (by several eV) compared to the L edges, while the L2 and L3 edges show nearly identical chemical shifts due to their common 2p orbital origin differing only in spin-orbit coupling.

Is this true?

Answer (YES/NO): NO